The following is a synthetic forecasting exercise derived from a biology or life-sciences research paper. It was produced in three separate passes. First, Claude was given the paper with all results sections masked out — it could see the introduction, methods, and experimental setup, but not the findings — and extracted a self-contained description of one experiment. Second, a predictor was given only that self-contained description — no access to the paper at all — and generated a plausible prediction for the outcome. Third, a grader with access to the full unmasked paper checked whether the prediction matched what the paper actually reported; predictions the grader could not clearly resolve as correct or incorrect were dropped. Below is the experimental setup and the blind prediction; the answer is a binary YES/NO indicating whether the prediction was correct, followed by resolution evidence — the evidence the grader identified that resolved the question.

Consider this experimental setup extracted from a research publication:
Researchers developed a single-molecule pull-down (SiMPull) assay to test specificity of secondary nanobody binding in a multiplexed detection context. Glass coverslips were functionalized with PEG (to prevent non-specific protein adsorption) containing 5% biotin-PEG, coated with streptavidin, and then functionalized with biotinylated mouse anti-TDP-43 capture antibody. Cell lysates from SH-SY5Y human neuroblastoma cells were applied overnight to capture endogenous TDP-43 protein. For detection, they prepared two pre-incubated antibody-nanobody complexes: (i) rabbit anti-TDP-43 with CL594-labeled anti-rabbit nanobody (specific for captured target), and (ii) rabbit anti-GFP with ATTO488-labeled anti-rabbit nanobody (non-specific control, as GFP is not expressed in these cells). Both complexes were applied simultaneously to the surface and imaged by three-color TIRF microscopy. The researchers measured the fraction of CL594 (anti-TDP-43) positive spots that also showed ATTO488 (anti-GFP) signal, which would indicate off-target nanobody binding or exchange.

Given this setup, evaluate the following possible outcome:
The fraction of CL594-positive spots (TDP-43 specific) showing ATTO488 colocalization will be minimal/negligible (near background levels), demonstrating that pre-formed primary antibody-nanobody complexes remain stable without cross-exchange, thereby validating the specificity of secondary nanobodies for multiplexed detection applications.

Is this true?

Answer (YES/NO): YES